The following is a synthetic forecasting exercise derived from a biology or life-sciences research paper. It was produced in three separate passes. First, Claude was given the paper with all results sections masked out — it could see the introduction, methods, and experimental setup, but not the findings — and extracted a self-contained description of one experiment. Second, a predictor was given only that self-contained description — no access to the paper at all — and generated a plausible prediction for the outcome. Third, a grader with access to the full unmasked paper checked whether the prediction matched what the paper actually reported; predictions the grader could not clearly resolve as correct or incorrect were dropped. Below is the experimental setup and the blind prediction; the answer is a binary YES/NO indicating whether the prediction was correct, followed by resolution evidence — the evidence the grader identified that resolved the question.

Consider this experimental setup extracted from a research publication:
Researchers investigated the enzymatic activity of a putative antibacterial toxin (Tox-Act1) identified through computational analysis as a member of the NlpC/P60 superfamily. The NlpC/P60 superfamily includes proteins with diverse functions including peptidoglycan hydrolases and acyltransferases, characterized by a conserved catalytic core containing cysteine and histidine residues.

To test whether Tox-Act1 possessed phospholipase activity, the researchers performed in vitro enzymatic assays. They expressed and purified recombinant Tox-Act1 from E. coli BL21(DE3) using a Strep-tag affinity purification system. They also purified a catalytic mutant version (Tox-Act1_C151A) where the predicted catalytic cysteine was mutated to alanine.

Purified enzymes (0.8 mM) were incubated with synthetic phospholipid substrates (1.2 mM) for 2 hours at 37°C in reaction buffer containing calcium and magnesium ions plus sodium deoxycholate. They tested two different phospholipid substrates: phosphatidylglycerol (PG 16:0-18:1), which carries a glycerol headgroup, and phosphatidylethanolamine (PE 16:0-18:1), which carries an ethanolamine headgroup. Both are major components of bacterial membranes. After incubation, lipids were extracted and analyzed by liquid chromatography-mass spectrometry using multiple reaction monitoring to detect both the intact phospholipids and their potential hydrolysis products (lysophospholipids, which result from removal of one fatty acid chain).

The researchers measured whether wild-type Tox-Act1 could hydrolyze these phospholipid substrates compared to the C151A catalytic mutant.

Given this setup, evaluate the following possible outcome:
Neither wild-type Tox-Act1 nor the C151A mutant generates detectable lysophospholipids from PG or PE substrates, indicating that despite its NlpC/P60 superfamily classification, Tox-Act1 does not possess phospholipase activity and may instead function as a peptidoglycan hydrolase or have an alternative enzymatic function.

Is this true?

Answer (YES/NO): NO